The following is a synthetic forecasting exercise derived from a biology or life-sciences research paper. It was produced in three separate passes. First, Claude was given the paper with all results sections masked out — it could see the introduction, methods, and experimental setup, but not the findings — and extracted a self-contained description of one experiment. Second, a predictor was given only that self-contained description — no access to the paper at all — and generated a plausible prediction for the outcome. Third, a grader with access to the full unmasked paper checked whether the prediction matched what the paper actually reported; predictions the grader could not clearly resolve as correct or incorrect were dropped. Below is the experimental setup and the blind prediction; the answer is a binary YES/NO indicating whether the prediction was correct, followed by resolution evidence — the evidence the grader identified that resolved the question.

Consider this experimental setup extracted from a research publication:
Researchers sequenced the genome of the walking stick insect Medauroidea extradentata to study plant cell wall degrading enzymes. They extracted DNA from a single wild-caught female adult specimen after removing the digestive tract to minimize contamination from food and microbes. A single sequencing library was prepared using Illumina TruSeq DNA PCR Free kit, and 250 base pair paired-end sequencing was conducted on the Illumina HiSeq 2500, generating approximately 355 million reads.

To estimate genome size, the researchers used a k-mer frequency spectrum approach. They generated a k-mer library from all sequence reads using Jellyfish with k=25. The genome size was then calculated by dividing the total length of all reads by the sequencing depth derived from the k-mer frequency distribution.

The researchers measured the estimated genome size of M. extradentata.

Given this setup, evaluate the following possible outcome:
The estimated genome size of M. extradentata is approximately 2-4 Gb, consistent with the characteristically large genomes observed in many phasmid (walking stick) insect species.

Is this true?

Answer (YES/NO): YES